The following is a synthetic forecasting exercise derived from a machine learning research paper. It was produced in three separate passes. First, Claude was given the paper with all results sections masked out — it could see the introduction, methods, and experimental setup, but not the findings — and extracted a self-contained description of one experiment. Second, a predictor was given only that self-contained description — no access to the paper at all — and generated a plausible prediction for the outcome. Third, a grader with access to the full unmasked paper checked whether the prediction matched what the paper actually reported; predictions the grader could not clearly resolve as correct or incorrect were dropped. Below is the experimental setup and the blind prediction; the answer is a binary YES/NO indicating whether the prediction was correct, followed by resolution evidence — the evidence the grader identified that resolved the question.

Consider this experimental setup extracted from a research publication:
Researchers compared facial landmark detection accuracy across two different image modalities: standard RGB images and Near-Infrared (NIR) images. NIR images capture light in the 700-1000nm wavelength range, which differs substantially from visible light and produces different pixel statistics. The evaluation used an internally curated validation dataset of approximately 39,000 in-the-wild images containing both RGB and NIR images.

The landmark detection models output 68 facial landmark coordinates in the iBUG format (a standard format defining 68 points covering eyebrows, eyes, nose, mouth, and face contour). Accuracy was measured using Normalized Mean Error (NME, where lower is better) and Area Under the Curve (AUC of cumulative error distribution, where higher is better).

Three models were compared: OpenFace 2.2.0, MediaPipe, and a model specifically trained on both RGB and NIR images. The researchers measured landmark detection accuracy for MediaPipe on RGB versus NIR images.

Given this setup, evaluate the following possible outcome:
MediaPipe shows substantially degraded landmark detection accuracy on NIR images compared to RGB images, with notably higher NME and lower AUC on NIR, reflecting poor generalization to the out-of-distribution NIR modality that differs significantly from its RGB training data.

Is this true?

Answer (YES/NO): YES